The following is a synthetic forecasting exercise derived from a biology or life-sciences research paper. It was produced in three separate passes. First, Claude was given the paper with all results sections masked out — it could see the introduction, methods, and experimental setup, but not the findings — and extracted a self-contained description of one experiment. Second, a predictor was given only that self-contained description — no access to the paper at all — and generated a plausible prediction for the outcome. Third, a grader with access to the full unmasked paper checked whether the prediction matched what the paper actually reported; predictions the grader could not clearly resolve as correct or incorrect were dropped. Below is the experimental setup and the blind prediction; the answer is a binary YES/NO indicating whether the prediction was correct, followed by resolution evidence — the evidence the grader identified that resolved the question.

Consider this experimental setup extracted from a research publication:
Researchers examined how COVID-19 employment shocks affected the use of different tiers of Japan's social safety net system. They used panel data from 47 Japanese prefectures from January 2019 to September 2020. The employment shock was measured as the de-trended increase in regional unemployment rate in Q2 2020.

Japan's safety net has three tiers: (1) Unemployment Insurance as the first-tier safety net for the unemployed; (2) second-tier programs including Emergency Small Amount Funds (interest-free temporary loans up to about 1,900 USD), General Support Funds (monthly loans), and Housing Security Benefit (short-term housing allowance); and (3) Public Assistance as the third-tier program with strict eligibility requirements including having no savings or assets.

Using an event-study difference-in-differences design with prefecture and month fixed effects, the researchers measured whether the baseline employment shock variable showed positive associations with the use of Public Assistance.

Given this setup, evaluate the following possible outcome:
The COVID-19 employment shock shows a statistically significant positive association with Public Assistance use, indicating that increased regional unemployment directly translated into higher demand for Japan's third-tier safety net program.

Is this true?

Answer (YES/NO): YES